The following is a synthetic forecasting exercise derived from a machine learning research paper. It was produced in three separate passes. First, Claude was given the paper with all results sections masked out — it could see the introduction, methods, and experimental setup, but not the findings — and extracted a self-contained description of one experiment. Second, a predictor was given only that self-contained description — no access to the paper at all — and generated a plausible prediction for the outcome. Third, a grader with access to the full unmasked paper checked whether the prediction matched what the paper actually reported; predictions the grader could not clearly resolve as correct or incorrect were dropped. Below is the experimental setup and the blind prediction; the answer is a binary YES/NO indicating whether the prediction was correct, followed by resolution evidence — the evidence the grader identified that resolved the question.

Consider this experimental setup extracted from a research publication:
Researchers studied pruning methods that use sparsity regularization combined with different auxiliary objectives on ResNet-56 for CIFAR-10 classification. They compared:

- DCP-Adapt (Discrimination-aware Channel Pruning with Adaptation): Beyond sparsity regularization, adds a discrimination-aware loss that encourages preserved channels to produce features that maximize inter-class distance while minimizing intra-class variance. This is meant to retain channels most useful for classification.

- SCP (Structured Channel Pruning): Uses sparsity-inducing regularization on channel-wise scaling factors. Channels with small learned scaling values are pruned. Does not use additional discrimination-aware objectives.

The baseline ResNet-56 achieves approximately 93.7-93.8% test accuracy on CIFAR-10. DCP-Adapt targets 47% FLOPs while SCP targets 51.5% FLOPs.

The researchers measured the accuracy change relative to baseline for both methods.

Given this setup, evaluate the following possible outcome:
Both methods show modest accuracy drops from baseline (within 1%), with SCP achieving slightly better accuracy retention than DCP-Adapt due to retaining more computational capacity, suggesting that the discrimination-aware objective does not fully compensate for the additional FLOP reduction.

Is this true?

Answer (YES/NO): NO